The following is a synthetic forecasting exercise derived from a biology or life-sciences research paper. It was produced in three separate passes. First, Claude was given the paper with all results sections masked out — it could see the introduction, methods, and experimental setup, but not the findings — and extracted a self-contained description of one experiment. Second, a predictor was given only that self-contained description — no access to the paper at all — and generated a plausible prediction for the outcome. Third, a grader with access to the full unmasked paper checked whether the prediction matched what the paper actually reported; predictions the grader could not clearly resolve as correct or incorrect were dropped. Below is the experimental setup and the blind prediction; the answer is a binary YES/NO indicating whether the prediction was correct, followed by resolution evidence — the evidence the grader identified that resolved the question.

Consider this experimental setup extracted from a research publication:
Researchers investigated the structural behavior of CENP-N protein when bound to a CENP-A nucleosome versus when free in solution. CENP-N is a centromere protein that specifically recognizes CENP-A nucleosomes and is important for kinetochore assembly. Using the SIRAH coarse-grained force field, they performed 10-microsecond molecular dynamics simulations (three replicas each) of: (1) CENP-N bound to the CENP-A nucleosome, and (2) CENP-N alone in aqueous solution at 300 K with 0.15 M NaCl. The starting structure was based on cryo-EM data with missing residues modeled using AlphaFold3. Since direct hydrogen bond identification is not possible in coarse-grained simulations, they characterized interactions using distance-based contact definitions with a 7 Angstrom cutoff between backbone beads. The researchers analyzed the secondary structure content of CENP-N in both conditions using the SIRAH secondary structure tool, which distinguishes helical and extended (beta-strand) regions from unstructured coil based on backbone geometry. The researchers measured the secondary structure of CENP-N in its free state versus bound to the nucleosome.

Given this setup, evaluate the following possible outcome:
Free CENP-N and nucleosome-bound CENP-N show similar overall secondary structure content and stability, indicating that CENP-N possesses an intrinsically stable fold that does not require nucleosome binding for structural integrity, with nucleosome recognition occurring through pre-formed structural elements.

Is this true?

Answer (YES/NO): YES